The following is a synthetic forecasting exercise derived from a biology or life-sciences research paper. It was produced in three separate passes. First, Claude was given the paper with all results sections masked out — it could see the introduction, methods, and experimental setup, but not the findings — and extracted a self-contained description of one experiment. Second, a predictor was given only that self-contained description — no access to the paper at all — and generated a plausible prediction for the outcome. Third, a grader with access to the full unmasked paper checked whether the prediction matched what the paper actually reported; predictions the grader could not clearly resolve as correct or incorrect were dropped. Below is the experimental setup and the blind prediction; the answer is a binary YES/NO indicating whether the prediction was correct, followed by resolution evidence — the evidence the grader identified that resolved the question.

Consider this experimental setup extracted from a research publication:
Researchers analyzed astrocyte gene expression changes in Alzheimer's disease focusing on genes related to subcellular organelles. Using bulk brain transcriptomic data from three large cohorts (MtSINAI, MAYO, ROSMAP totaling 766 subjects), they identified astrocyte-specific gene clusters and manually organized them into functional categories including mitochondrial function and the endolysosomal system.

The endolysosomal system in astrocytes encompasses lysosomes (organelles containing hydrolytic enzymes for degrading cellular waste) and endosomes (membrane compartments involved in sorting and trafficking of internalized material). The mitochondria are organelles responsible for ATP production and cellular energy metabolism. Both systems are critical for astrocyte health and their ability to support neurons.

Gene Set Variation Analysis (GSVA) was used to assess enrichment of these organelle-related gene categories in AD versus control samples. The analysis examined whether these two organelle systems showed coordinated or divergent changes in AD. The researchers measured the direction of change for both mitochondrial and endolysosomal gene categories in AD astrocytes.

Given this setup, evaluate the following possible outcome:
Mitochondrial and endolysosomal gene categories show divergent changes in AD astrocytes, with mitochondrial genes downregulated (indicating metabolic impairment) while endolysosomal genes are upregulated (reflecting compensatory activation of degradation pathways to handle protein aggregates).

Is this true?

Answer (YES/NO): NO